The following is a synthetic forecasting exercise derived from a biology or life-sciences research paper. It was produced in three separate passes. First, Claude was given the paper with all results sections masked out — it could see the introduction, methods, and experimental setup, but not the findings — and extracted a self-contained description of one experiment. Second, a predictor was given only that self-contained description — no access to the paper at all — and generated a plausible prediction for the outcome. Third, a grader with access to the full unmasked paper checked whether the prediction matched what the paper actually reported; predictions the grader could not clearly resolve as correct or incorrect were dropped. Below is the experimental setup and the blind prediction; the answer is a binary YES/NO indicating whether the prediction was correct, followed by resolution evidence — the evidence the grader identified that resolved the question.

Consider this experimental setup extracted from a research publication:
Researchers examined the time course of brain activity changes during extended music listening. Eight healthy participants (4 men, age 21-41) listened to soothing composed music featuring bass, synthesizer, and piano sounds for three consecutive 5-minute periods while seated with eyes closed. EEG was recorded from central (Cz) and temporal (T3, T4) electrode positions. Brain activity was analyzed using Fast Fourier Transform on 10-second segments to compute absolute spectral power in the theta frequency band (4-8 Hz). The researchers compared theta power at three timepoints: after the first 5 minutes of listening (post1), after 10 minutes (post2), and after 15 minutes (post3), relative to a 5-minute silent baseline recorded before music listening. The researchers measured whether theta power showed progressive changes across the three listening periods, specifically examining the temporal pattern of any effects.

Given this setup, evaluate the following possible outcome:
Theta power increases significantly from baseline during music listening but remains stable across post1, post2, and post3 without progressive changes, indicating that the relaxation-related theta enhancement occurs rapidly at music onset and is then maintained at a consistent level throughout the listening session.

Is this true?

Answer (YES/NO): NO